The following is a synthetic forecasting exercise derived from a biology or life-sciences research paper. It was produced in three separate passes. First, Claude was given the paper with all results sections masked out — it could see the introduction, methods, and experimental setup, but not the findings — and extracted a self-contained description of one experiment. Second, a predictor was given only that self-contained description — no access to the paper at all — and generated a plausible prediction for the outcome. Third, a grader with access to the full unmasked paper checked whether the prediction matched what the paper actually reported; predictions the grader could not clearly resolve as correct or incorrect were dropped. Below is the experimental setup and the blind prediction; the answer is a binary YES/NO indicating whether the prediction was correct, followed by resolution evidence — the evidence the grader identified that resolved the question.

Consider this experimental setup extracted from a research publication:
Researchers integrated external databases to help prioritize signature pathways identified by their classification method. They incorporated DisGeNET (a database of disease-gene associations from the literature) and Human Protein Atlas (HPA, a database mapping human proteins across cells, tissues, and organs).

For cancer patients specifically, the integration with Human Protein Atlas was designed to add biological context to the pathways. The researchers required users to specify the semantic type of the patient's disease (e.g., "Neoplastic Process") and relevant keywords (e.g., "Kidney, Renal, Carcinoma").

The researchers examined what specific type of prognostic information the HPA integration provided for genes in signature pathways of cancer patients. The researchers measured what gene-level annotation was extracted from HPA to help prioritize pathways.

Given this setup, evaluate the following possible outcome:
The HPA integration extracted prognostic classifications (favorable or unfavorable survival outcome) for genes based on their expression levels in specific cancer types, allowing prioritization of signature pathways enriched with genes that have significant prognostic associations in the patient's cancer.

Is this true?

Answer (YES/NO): NO